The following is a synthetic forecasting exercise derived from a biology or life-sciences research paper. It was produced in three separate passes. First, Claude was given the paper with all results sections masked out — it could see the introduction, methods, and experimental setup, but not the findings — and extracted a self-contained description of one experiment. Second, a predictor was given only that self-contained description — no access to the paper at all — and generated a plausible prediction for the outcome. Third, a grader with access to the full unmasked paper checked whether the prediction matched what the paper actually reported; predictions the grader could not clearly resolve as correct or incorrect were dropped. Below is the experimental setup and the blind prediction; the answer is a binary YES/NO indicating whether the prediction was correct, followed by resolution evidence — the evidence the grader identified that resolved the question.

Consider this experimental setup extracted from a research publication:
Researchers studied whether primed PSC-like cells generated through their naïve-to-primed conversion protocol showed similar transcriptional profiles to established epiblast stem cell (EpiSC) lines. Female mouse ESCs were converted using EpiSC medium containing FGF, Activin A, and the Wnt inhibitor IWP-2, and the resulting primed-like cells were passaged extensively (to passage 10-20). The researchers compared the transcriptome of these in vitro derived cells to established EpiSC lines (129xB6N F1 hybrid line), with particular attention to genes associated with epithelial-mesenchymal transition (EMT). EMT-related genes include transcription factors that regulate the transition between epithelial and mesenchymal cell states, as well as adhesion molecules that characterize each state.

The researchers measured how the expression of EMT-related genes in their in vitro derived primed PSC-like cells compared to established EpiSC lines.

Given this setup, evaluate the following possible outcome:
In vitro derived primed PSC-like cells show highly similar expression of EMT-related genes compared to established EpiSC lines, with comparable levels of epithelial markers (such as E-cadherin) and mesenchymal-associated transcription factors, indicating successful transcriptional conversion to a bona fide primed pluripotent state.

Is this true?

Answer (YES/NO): NO